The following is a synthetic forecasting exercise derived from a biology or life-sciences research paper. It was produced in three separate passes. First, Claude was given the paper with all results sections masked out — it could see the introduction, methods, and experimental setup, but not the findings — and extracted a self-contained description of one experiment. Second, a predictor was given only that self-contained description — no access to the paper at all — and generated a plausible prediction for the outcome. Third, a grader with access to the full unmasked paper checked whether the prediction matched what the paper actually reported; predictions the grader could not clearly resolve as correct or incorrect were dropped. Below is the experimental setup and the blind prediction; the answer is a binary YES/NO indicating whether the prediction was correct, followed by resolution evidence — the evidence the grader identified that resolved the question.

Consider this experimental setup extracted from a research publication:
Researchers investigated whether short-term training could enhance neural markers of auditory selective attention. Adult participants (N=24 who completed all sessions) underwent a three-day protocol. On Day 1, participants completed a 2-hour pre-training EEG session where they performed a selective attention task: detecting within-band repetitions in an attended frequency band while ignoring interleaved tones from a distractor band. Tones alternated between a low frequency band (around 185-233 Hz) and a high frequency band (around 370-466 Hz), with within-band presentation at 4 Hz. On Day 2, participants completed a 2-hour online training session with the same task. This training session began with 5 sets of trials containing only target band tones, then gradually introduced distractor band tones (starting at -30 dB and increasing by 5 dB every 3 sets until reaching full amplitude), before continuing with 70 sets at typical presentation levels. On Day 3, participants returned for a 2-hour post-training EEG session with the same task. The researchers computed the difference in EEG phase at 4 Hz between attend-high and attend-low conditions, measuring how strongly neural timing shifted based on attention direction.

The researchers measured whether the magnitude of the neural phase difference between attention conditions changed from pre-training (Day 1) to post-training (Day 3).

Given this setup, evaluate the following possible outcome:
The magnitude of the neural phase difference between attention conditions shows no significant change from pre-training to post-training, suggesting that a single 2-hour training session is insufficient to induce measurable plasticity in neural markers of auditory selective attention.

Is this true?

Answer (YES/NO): NO